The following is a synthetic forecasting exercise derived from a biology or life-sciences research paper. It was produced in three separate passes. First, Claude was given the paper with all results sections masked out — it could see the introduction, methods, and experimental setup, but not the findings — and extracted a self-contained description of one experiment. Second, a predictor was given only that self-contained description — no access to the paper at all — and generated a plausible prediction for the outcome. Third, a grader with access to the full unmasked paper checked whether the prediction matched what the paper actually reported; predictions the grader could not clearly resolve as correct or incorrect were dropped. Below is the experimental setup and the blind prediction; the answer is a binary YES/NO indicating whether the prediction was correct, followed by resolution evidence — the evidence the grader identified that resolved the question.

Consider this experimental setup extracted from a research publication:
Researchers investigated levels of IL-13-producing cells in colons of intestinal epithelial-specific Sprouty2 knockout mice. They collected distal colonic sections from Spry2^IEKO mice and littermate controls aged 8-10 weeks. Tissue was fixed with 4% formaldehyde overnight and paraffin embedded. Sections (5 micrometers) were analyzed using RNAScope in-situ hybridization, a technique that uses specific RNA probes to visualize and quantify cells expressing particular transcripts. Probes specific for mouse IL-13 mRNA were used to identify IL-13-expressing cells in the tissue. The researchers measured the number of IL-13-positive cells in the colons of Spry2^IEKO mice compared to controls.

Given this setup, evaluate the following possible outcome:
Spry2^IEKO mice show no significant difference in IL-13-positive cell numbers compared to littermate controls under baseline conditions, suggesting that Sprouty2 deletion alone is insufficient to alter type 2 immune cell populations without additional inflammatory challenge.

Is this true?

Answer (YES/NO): NO